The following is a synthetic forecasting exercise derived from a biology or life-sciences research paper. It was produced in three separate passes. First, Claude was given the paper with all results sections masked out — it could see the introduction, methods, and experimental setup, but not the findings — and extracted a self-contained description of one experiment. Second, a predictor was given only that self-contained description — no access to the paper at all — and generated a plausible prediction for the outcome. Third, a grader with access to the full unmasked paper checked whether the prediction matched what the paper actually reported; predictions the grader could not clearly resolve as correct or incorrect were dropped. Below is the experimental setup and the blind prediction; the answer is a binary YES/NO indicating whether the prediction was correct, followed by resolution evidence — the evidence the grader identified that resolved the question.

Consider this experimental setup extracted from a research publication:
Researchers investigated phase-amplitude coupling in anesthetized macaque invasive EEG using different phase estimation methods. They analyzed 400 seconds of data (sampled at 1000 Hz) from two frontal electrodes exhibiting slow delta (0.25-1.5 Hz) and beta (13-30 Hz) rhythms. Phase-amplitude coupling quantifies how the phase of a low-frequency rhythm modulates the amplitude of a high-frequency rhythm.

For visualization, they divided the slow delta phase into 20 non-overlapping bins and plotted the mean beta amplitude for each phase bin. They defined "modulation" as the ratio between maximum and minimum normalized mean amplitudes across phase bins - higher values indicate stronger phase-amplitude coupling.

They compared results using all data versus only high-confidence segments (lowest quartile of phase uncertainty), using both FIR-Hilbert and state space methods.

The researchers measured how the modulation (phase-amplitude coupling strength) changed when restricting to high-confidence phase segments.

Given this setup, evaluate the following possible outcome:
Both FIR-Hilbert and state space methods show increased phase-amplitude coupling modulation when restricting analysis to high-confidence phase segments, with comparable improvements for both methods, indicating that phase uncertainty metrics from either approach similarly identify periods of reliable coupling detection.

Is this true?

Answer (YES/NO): YES